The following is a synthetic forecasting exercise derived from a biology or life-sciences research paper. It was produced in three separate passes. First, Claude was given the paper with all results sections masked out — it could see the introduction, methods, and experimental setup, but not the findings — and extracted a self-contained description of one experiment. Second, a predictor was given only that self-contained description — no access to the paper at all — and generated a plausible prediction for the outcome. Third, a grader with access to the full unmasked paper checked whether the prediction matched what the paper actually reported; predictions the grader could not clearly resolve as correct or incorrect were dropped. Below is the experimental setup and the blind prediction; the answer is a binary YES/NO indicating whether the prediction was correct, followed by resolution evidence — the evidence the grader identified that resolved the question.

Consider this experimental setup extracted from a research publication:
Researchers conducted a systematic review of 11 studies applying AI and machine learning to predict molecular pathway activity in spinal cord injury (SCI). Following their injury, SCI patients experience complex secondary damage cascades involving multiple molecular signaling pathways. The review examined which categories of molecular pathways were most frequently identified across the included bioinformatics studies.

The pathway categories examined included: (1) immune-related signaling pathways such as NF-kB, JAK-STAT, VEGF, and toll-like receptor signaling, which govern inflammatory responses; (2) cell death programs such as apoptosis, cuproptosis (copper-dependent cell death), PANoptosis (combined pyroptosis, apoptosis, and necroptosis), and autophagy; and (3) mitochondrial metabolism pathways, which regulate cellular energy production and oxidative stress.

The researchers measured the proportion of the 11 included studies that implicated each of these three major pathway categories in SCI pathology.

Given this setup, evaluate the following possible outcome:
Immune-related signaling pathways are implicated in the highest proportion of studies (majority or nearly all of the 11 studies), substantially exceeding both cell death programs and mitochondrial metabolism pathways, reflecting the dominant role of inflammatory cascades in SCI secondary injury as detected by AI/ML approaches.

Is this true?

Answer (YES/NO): YES